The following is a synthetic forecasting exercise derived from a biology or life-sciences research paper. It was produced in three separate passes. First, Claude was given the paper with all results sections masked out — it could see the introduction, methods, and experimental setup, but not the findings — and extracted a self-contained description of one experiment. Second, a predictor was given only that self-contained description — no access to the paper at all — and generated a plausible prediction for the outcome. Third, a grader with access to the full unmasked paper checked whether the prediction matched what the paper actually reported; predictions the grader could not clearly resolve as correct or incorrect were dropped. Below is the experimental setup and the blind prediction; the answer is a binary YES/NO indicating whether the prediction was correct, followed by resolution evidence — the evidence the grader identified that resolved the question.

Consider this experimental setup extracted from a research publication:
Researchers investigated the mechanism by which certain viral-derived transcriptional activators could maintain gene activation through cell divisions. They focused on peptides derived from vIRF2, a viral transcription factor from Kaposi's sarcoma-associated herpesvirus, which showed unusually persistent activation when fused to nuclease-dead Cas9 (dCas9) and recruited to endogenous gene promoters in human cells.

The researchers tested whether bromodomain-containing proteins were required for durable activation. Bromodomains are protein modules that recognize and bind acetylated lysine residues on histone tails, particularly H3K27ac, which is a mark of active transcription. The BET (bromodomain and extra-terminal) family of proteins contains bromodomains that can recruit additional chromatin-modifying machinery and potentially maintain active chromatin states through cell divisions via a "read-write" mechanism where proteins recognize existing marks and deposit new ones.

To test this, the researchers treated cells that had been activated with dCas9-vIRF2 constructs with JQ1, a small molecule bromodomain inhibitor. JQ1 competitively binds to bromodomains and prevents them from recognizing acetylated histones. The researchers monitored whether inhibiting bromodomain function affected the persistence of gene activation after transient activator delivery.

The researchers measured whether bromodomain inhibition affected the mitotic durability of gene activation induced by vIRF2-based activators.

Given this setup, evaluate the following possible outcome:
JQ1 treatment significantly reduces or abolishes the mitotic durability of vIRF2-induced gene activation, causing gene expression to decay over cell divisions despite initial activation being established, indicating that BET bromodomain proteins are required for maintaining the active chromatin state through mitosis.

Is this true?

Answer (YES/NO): YES